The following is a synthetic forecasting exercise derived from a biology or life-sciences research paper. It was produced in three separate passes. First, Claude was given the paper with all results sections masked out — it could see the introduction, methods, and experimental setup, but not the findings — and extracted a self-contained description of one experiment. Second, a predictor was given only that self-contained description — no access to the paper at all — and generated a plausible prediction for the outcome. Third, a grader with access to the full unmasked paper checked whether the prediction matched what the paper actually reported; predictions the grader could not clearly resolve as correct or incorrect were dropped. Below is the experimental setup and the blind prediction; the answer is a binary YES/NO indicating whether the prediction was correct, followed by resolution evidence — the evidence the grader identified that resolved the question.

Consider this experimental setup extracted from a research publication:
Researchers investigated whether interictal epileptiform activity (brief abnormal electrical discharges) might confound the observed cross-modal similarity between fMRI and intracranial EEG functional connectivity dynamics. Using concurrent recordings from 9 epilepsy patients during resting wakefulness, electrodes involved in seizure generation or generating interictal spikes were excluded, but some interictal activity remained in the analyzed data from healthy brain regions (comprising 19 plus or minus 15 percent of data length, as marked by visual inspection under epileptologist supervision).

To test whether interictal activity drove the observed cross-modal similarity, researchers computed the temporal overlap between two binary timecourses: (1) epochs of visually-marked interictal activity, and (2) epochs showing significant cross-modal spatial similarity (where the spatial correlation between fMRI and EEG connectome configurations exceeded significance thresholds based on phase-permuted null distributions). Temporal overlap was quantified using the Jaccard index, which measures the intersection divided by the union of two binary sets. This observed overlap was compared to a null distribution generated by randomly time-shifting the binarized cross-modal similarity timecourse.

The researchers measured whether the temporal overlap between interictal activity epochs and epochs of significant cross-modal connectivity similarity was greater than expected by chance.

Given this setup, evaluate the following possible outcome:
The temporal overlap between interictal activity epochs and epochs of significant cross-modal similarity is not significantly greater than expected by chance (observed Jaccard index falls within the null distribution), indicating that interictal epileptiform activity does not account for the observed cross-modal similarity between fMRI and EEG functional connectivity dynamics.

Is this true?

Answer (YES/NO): YES